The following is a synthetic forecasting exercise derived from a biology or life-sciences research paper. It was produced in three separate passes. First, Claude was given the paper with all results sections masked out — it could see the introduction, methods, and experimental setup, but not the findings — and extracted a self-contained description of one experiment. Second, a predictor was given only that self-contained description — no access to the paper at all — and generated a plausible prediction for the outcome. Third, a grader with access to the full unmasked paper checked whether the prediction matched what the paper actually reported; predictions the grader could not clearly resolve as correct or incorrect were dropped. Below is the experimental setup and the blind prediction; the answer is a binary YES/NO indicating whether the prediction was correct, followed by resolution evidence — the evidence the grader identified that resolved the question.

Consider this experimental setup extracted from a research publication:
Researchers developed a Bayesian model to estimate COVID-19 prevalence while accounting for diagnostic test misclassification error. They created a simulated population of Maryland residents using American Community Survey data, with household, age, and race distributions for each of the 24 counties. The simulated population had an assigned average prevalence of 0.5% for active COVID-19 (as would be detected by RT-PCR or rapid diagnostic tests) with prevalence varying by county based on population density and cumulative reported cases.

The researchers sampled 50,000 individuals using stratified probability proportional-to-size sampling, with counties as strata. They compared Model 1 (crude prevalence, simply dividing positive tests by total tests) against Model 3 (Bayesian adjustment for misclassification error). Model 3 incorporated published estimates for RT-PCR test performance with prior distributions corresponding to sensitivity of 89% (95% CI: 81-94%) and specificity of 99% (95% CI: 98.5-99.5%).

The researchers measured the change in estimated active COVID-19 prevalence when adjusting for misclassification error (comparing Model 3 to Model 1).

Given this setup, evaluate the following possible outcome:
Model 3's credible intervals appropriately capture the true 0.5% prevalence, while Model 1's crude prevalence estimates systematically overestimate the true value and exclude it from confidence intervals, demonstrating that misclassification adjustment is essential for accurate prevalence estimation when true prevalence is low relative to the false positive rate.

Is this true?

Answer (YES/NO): YES